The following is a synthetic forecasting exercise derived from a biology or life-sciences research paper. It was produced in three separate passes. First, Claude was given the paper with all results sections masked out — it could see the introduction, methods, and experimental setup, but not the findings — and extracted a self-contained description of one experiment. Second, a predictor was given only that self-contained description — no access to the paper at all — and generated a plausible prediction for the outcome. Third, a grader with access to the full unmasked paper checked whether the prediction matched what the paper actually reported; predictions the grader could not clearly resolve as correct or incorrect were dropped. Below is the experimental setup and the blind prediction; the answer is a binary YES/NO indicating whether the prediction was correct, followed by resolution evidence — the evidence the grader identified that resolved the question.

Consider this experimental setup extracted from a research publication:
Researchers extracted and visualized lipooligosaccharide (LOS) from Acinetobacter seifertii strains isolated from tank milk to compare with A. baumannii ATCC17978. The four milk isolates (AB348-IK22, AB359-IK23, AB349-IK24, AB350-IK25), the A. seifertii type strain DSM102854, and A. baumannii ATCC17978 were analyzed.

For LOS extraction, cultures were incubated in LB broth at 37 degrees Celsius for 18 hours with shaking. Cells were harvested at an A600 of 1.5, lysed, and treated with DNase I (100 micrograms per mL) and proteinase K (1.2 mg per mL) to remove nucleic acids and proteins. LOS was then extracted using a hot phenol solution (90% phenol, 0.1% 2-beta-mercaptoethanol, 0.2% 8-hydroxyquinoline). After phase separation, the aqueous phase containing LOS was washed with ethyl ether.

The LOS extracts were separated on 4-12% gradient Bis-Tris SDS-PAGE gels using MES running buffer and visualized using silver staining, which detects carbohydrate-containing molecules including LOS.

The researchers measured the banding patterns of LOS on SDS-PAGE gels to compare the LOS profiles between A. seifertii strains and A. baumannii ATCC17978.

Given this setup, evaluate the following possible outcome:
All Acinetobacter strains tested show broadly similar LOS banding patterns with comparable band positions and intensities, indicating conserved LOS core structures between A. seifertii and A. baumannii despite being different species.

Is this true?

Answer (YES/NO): YES